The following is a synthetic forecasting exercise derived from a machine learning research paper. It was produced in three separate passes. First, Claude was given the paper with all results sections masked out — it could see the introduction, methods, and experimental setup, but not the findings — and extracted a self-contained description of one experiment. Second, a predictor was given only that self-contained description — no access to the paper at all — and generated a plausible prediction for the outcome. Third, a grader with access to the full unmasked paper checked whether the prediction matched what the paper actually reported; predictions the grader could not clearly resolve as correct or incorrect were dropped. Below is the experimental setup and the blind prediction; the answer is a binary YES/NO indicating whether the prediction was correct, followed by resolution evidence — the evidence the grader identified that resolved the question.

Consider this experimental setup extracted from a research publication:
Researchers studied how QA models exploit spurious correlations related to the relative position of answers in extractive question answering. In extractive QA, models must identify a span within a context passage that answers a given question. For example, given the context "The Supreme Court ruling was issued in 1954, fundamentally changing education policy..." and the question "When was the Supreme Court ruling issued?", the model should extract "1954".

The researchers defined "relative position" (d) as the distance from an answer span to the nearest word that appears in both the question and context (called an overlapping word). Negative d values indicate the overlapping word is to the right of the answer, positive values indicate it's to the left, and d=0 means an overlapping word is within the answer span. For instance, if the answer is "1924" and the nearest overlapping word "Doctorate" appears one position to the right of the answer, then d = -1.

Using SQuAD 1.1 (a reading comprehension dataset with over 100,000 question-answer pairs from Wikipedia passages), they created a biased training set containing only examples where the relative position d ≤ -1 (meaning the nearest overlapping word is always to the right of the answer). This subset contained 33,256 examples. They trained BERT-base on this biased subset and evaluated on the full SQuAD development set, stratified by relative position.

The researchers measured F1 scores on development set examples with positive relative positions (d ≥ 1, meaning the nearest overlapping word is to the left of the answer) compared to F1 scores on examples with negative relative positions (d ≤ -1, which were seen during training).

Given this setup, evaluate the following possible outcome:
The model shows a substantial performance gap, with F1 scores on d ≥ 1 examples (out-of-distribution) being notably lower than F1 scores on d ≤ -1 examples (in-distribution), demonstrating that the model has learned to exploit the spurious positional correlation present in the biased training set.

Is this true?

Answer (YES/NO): YES